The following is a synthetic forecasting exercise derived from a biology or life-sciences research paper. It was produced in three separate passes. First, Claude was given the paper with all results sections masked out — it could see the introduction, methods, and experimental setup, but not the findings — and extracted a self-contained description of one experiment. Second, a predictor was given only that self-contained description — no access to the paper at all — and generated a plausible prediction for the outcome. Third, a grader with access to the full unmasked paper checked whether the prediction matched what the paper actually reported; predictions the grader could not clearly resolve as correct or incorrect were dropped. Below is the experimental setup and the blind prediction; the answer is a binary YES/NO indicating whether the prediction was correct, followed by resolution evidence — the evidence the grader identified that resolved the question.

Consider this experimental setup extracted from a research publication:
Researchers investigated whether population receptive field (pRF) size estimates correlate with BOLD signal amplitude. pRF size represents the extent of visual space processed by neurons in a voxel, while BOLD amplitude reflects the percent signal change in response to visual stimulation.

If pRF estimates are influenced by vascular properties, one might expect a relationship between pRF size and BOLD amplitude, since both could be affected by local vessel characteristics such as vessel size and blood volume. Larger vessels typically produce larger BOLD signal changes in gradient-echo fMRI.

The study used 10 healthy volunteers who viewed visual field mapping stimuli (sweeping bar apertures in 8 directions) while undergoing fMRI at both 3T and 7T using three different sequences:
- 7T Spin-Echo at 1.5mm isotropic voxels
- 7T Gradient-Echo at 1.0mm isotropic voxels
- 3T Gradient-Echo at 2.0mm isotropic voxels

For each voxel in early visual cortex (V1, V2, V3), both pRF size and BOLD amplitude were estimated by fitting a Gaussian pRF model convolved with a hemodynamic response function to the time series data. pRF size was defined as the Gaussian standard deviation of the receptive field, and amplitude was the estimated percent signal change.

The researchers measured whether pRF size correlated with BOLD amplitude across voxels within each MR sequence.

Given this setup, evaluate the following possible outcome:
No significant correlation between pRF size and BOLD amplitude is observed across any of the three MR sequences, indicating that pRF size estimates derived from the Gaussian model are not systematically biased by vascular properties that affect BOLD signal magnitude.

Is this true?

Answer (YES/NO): YES